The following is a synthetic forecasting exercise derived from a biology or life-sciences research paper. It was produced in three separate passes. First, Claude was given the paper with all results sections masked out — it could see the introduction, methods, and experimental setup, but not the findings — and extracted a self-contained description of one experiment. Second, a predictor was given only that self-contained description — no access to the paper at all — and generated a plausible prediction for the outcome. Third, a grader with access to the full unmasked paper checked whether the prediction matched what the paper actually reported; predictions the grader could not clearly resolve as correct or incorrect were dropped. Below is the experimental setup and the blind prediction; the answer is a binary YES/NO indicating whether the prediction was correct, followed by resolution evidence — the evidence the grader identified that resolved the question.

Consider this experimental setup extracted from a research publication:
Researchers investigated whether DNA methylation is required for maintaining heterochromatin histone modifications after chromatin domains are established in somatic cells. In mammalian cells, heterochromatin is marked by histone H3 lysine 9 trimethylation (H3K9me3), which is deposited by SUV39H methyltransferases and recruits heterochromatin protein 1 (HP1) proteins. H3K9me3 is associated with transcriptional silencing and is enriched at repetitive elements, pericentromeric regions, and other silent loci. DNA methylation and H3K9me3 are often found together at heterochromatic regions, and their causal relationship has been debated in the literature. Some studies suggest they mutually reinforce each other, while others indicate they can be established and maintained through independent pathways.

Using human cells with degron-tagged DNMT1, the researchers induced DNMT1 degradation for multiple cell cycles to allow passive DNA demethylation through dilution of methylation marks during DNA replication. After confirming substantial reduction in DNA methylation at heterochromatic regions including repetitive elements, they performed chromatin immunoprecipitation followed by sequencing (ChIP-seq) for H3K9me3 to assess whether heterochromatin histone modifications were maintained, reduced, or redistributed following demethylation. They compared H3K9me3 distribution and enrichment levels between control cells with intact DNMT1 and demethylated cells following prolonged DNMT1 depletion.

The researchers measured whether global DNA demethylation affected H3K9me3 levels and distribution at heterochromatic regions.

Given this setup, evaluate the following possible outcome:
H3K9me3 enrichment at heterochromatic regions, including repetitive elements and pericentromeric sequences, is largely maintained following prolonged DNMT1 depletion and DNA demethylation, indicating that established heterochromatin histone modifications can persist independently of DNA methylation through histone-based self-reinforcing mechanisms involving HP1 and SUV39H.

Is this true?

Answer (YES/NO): NO